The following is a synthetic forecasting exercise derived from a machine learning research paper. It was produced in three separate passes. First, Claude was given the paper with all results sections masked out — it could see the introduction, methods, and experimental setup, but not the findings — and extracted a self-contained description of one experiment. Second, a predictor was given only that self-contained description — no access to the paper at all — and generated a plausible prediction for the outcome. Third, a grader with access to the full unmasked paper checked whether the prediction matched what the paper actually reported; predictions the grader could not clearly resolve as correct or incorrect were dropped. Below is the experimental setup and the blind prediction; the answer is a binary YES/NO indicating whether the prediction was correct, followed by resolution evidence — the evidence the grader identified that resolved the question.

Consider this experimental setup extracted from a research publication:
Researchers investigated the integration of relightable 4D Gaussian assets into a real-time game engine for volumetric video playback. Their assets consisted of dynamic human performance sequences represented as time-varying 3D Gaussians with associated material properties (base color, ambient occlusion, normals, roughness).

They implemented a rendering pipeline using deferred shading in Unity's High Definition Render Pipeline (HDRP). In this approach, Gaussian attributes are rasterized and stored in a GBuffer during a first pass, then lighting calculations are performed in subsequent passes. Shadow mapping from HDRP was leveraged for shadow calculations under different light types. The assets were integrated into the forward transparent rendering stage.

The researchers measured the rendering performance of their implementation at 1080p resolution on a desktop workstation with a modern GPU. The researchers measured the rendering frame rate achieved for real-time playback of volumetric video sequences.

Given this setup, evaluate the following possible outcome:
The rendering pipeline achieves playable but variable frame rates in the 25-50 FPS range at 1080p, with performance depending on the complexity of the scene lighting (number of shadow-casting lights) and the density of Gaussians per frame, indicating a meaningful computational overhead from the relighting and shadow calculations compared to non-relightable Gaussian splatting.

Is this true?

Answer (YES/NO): NO